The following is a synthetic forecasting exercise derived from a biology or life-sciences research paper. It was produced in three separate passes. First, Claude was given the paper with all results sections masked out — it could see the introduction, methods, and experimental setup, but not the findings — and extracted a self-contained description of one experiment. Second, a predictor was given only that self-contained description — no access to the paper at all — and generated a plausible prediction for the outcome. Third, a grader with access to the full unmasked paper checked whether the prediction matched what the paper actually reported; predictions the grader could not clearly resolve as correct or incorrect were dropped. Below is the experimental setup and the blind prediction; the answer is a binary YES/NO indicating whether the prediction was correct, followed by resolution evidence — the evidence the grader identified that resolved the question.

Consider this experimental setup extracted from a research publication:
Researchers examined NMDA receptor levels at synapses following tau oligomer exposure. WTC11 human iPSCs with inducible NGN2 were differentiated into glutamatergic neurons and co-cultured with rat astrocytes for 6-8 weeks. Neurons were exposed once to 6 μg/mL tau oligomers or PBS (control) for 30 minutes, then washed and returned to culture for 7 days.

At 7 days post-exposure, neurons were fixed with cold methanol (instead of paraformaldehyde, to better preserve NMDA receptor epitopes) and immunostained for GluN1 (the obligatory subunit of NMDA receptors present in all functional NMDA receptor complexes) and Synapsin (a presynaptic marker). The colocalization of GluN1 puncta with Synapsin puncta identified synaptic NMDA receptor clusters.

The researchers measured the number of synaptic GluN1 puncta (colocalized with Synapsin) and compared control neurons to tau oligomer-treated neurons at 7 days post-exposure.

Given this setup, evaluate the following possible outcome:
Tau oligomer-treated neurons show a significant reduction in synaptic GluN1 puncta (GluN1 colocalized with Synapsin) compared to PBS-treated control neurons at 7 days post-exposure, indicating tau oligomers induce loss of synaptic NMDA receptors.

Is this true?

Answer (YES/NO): NO